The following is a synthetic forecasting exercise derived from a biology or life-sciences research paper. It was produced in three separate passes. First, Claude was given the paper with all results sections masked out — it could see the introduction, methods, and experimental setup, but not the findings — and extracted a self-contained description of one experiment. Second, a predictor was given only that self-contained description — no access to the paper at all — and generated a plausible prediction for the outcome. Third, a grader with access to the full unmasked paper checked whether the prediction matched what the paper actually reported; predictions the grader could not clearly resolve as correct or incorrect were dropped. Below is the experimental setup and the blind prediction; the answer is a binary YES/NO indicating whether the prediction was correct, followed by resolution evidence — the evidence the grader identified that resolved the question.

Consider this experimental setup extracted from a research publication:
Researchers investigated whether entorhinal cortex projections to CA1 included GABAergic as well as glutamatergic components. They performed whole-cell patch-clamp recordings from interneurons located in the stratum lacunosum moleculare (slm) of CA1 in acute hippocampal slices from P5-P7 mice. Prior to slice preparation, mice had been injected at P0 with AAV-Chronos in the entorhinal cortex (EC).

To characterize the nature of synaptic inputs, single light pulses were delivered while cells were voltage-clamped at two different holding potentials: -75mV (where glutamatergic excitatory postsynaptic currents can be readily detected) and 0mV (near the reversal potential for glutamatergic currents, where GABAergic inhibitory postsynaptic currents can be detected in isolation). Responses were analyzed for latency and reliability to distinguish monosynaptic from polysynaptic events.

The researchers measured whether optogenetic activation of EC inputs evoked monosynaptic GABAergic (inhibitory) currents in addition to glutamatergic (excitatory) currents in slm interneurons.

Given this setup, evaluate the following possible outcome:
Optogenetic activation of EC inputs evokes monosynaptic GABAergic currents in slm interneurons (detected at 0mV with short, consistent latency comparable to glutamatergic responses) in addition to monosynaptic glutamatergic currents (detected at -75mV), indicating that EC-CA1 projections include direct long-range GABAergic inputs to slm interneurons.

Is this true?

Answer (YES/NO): YES